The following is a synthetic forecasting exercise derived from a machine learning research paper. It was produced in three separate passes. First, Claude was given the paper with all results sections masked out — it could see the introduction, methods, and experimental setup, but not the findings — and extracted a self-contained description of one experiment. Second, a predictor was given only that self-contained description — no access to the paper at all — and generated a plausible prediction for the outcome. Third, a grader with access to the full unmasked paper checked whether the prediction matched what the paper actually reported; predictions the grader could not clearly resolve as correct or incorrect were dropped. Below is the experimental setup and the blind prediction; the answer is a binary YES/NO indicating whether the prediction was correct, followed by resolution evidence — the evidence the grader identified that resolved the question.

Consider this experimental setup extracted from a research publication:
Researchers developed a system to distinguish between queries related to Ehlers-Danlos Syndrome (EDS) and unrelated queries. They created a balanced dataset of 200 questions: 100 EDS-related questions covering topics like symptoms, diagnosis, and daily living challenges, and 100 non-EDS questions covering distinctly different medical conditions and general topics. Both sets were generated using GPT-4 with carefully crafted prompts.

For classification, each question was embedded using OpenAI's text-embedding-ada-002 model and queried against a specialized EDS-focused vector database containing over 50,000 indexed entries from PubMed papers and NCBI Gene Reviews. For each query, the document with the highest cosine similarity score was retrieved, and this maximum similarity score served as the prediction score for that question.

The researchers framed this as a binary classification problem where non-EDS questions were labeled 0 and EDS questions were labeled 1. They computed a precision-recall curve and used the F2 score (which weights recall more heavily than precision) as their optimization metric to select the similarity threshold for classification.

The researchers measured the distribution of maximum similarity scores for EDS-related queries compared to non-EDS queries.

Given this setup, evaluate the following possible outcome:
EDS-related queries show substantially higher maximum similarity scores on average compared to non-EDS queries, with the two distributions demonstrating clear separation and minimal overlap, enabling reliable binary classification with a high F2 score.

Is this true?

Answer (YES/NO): NO